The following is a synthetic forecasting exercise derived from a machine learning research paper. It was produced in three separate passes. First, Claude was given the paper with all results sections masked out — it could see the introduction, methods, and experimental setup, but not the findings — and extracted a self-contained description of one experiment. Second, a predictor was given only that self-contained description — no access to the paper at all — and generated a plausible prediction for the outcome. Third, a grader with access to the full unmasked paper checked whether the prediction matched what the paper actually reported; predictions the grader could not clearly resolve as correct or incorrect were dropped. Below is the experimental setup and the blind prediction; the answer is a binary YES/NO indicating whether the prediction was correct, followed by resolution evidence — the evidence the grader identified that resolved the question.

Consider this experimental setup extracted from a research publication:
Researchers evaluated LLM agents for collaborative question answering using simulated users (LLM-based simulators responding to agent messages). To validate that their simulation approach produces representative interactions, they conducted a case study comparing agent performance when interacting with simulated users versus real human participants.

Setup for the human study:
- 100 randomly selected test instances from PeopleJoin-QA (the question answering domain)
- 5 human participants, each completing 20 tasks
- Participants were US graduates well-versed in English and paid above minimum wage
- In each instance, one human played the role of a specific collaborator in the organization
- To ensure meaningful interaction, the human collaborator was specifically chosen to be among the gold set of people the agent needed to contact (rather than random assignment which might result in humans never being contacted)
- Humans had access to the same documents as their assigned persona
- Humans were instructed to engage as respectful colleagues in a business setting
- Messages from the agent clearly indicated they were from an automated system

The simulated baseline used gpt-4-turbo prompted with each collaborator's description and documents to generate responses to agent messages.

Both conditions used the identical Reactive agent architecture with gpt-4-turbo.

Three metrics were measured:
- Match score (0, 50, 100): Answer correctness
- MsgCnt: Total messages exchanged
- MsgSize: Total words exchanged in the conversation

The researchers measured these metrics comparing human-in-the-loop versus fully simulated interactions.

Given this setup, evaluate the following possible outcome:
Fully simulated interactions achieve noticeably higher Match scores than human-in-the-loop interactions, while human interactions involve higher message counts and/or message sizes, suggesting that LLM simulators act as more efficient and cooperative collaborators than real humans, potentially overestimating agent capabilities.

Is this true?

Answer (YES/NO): NO